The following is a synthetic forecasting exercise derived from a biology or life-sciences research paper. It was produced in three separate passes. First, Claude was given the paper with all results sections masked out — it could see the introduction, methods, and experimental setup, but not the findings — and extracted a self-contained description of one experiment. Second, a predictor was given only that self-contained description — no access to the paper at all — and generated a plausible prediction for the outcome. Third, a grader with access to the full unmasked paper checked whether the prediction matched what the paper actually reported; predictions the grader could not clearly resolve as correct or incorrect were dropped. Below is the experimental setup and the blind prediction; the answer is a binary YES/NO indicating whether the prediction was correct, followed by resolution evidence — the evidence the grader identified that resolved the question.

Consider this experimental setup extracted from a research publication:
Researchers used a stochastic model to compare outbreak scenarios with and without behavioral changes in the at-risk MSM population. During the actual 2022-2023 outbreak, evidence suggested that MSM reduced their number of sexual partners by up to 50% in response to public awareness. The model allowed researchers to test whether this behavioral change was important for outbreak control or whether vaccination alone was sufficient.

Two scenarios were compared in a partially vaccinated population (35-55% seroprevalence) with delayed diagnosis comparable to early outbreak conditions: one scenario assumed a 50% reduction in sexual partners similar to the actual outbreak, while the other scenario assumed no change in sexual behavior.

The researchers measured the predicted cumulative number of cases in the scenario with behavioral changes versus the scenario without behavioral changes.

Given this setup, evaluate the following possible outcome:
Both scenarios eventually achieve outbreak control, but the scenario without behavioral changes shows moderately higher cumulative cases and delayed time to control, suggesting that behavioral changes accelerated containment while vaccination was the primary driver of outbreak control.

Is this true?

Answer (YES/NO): NO